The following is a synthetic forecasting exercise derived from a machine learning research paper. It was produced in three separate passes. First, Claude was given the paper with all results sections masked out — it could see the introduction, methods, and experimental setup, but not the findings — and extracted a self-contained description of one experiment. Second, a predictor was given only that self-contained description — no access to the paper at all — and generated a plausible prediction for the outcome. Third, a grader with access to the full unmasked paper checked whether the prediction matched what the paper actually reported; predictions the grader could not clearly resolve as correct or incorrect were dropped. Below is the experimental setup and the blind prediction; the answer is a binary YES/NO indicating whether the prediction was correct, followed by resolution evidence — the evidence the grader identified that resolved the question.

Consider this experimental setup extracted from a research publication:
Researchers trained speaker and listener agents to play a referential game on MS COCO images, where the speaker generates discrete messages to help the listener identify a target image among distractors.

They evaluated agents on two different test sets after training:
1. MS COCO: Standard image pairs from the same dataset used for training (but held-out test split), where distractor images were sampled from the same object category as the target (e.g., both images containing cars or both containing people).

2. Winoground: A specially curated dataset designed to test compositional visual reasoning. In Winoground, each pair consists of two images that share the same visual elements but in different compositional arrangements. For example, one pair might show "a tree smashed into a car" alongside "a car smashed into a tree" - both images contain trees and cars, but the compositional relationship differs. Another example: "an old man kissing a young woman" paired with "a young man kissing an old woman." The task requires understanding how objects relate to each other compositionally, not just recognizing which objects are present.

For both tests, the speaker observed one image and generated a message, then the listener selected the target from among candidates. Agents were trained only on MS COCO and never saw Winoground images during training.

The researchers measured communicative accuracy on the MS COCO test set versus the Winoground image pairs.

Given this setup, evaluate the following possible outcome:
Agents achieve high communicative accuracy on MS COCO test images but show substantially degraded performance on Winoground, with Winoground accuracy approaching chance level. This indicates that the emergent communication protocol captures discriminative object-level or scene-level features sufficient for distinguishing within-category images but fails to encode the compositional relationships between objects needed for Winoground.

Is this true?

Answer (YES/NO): NO